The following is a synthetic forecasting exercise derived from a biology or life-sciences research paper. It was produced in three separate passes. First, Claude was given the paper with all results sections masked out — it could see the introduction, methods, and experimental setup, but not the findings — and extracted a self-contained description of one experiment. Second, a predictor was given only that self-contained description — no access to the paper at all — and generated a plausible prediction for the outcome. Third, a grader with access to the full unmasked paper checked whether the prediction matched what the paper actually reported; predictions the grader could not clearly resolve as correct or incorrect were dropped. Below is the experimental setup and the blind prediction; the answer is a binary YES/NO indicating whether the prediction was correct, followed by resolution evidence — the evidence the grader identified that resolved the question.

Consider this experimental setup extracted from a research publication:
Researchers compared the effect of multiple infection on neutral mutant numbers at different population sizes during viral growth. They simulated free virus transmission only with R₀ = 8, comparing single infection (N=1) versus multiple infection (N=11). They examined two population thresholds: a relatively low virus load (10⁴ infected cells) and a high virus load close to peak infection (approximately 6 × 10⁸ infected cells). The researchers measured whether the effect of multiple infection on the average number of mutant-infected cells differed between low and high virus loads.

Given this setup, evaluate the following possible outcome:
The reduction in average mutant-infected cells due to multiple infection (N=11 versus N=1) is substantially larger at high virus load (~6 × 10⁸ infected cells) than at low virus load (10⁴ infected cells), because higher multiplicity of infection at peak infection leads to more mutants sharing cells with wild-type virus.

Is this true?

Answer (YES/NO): NO